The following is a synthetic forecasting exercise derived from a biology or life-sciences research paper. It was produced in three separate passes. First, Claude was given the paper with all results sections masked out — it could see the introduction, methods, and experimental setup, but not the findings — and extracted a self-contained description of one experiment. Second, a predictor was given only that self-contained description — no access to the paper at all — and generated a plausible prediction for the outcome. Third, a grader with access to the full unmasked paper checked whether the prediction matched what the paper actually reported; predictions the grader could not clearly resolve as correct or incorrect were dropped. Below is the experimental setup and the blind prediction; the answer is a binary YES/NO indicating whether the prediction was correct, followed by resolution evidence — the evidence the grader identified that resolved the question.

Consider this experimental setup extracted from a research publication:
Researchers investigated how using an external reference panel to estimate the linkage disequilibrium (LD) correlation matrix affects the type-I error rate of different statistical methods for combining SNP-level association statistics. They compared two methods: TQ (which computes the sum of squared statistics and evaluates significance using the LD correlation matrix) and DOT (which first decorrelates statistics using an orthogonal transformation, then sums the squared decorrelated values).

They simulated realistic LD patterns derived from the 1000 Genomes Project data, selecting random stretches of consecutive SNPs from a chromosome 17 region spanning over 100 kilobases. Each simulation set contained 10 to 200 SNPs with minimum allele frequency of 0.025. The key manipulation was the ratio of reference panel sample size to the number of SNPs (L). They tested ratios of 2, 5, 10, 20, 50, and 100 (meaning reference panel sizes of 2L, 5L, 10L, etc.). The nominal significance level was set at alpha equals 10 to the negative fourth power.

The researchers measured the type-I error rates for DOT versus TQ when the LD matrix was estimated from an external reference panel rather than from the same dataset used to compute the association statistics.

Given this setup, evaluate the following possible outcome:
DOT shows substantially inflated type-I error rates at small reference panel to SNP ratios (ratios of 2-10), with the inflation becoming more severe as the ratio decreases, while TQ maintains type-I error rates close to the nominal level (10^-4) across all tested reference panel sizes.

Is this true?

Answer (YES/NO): YES